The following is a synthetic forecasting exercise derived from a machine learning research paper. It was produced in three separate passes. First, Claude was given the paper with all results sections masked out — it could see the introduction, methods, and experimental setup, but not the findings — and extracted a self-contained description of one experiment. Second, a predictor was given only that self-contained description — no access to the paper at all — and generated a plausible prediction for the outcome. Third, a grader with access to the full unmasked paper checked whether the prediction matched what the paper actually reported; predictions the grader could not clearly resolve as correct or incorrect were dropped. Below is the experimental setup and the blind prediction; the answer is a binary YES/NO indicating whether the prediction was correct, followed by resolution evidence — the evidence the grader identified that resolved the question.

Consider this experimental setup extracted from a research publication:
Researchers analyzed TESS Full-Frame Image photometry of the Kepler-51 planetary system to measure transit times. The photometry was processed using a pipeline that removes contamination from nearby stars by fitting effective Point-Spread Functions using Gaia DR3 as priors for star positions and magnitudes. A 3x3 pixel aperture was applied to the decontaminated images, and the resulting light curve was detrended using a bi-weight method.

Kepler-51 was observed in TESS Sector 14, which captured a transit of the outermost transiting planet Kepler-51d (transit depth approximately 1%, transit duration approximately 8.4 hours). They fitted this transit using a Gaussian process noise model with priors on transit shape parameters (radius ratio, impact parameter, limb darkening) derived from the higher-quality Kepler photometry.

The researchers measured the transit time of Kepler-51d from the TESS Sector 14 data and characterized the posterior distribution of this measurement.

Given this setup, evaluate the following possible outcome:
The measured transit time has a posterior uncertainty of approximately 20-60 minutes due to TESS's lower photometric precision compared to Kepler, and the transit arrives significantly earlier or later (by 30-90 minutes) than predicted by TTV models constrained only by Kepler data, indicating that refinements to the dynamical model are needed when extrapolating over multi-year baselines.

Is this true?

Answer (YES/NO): NO